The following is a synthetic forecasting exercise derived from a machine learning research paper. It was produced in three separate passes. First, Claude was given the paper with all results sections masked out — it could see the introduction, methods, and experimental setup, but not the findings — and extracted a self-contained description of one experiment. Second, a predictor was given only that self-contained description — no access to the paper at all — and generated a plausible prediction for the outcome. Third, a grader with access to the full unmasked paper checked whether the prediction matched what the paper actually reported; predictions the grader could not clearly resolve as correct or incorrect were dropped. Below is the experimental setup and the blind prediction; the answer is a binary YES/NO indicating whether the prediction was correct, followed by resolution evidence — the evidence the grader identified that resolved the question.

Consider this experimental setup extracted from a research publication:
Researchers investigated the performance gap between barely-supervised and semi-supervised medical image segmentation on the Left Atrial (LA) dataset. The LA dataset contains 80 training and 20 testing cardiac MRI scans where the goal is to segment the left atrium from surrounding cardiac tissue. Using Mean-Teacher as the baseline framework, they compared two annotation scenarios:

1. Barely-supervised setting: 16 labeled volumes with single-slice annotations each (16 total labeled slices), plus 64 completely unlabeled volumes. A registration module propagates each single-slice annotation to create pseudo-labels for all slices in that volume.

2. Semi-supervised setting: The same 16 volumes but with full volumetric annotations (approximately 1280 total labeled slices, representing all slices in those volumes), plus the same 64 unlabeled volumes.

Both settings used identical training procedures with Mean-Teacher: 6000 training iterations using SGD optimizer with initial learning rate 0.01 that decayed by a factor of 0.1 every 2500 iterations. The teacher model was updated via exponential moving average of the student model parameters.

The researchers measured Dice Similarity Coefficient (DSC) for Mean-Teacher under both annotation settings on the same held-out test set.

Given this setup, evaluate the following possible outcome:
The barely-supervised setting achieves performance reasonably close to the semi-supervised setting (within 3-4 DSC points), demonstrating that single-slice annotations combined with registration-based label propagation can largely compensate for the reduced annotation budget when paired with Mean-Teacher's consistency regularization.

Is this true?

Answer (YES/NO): NO